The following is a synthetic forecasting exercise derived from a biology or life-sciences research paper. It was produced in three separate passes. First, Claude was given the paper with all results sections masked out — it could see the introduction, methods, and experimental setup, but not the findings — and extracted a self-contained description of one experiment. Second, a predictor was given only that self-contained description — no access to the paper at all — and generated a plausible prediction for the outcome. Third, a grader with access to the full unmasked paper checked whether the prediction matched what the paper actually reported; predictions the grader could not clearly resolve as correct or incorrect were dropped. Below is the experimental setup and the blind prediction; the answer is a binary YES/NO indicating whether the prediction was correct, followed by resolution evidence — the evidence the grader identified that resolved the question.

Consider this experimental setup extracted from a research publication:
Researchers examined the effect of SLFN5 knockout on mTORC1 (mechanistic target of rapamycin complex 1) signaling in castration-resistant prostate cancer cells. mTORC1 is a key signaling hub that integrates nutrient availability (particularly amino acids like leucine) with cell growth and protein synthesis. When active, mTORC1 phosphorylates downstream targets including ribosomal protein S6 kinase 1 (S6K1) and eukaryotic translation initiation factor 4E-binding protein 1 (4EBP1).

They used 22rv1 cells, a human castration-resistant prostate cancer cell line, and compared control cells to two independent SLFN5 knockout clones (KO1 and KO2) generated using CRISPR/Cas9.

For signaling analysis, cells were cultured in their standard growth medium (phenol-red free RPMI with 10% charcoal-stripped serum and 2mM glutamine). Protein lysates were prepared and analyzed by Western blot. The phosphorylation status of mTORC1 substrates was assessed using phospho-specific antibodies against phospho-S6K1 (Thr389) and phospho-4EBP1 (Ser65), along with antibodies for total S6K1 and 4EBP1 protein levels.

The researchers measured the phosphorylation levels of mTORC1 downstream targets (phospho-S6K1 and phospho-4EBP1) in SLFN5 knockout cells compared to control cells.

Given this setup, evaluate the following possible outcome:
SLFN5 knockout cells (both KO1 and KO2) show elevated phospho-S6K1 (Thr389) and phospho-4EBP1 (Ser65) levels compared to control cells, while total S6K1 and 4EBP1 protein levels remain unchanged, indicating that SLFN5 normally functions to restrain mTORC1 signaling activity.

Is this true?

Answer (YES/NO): NO